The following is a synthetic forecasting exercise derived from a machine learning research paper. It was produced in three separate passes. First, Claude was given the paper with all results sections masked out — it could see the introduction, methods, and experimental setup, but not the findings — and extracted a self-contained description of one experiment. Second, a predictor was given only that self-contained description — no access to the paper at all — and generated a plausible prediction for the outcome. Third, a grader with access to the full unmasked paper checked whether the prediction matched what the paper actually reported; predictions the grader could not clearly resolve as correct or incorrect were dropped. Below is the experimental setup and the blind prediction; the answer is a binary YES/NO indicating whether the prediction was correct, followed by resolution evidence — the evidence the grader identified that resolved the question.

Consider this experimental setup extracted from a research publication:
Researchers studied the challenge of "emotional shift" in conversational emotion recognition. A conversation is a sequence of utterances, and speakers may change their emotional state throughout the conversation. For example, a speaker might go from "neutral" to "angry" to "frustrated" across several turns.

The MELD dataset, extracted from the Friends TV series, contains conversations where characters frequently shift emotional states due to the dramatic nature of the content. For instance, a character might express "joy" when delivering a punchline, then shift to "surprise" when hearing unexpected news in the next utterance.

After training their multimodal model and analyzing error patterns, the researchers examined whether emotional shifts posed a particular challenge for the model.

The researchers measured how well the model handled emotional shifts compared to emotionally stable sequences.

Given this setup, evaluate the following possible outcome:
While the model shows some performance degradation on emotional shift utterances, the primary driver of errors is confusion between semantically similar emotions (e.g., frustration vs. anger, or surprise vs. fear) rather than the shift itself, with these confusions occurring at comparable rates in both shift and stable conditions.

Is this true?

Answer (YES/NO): NO